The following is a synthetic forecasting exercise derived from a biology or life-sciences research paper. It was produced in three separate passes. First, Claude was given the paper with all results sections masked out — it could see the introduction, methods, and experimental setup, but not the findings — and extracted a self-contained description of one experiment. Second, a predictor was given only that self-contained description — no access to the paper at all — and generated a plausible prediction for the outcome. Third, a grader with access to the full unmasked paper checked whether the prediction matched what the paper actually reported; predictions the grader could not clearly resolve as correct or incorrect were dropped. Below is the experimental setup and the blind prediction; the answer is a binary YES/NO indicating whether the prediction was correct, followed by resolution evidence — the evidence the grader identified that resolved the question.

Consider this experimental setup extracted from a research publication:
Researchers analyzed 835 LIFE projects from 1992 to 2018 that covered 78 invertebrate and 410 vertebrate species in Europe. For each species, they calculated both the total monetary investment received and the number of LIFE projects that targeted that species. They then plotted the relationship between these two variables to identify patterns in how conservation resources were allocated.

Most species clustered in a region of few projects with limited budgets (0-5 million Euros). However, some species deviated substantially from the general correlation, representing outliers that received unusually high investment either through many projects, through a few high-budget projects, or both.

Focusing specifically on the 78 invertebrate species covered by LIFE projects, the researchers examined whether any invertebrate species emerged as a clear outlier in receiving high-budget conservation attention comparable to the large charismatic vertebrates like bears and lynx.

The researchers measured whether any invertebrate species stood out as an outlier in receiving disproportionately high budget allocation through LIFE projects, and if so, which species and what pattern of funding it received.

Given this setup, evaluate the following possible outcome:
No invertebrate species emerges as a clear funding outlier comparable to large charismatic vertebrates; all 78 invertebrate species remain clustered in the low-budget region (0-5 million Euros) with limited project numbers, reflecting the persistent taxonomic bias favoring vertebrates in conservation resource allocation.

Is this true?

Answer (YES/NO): NO